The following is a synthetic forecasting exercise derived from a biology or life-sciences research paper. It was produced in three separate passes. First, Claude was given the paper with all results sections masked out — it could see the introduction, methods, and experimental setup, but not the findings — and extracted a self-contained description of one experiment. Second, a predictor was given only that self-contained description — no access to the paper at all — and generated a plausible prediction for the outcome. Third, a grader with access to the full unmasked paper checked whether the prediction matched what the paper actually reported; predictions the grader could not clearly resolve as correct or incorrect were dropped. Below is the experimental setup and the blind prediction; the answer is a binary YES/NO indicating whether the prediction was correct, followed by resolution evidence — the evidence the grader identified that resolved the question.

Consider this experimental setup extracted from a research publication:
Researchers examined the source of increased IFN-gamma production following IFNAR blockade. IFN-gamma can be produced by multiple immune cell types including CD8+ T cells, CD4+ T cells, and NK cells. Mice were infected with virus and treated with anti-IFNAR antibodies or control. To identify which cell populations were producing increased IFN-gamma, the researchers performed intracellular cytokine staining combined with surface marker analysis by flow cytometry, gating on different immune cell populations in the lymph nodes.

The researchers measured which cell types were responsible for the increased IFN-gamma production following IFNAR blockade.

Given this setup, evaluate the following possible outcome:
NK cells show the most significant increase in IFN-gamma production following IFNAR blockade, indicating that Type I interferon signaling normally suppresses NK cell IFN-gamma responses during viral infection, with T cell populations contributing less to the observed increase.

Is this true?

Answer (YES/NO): YES